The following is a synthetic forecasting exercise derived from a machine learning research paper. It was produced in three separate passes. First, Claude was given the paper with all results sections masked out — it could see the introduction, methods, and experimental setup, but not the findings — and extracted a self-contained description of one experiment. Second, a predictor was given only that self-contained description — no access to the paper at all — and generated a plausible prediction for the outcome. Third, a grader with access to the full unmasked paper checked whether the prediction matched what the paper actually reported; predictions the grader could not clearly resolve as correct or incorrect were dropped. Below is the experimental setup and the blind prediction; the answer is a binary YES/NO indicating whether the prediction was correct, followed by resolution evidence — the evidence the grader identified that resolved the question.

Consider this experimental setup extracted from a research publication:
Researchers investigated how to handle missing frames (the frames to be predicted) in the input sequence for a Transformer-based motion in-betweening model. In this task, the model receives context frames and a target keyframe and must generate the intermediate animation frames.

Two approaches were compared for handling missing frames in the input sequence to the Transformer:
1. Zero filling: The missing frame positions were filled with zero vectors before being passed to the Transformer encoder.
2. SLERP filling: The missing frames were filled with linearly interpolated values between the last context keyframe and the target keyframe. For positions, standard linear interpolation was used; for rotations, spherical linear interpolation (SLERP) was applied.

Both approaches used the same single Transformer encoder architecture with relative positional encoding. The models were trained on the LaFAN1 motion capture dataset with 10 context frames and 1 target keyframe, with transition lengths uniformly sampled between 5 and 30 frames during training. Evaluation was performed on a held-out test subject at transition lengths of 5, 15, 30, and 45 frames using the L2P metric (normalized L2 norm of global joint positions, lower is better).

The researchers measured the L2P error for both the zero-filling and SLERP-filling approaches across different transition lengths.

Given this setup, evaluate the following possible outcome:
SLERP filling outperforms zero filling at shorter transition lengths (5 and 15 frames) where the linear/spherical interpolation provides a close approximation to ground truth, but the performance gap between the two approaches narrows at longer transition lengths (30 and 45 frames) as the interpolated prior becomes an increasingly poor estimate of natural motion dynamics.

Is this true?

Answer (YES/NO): NO